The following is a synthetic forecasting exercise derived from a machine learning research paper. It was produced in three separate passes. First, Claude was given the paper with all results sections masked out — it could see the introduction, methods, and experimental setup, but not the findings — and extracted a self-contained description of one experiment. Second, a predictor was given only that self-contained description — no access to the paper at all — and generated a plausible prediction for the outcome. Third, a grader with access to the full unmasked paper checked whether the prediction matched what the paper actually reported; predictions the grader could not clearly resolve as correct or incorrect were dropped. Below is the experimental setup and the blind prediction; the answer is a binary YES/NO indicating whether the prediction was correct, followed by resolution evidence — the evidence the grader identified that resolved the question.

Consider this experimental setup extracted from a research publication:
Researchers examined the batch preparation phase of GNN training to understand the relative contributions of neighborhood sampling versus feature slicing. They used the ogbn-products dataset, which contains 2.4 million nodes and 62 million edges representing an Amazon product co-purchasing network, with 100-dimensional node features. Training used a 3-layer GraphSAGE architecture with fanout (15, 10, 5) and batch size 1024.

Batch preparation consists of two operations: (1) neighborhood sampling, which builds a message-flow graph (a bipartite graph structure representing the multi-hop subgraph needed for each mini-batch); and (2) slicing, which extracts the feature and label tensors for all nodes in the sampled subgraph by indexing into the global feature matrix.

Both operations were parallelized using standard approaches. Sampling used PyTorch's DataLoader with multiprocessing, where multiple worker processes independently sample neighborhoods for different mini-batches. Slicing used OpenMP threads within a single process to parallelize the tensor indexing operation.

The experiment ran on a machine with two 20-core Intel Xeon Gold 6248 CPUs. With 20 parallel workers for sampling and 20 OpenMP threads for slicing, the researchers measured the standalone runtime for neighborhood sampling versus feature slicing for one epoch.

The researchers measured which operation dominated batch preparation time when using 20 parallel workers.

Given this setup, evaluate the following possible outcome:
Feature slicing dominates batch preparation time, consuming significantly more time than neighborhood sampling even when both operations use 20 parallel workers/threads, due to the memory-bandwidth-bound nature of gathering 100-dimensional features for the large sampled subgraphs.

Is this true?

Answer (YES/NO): NO